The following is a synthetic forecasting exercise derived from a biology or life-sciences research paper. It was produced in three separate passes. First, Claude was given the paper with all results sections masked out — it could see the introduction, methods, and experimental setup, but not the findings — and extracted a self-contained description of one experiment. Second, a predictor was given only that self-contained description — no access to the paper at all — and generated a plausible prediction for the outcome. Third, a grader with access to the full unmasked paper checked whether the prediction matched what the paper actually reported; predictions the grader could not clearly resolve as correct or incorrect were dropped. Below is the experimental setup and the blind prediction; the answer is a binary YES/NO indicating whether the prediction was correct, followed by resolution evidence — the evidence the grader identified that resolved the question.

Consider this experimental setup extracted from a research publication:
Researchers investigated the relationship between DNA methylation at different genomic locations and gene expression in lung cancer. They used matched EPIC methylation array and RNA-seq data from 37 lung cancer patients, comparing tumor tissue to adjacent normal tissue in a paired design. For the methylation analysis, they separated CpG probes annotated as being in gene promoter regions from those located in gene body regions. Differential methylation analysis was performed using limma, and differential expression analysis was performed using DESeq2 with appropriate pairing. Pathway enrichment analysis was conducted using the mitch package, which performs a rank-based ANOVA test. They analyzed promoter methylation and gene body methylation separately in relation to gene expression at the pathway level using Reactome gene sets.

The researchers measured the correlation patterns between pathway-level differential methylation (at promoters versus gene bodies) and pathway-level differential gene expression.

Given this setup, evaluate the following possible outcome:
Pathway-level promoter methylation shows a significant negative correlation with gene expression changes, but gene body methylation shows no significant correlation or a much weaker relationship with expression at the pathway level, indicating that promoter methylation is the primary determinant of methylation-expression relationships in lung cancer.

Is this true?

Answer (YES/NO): NO